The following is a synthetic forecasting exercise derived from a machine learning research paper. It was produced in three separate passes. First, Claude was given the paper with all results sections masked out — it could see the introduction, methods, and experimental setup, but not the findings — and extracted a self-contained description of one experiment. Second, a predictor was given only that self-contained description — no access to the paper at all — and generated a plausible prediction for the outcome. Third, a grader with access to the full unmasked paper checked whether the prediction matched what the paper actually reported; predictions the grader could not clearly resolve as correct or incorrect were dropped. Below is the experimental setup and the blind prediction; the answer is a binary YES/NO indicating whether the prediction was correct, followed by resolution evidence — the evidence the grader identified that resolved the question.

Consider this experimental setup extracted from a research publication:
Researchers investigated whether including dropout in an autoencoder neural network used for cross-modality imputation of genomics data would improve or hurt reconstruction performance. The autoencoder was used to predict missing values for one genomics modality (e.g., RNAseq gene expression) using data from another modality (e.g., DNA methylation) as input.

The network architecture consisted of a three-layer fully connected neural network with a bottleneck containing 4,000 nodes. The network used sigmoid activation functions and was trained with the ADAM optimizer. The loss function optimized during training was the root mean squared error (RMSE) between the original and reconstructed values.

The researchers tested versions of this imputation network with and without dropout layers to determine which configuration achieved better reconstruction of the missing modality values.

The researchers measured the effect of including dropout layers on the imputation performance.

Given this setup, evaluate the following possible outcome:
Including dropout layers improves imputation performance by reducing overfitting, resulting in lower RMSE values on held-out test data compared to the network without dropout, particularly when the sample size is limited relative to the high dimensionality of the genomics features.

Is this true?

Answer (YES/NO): NO